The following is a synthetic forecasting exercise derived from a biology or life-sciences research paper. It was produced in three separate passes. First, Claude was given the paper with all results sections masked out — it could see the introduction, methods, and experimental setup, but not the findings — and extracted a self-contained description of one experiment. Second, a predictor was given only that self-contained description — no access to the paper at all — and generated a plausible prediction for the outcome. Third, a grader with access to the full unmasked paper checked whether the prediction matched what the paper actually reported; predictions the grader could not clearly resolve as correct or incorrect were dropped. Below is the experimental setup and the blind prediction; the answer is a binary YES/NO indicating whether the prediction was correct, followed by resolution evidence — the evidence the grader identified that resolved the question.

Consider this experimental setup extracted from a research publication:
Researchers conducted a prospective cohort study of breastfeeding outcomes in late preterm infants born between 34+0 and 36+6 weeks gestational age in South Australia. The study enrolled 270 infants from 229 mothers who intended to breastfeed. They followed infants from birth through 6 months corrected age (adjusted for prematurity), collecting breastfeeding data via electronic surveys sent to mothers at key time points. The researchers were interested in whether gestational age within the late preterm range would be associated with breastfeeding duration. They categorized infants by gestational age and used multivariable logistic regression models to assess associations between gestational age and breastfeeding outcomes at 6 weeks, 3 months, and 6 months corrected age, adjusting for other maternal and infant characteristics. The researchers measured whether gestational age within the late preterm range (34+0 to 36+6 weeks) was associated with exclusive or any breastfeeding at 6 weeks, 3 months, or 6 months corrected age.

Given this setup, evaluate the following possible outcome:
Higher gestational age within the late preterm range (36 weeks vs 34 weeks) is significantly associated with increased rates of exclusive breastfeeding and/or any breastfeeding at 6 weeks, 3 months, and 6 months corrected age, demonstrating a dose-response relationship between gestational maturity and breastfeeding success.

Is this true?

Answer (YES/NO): NO